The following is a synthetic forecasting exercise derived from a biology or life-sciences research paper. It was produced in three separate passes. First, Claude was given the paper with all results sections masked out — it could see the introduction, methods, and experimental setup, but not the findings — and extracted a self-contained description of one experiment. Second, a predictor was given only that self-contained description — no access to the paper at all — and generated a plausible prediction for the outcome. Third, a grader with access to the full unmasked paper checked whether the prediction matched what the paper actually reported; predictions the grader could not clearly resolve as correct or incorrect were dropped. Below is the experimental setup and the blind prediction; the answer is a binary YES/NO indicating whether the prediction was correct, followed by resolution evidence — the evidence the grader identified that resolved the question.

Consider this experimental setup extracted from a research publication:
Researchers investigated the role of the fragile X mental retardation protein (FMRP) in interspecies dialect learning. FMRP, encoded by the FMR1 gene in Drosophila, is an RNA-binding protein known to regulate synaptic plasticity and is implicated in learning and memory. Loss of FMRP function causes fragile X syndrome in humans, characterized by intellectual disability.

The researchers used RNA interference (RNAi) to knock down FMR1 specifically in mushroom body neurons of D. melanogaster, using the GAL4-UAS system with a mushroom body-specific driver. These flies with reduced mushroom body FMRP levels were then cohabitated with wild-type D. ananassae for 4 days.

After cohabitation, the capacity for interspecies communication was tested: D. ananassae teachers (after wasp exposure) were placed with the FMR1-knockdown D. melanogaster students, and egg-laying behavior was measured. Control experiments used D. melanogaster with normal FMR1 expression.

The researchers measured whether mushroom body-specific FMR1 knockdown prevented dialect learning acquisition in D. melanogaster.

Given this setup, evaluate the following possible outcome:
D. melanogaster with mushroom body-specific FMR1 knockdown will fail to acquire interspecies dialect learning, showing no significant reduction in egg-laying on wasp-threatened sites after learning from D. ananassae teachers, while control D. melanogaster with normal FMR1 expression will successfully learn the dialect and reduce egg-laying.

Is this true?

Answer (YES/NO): NO